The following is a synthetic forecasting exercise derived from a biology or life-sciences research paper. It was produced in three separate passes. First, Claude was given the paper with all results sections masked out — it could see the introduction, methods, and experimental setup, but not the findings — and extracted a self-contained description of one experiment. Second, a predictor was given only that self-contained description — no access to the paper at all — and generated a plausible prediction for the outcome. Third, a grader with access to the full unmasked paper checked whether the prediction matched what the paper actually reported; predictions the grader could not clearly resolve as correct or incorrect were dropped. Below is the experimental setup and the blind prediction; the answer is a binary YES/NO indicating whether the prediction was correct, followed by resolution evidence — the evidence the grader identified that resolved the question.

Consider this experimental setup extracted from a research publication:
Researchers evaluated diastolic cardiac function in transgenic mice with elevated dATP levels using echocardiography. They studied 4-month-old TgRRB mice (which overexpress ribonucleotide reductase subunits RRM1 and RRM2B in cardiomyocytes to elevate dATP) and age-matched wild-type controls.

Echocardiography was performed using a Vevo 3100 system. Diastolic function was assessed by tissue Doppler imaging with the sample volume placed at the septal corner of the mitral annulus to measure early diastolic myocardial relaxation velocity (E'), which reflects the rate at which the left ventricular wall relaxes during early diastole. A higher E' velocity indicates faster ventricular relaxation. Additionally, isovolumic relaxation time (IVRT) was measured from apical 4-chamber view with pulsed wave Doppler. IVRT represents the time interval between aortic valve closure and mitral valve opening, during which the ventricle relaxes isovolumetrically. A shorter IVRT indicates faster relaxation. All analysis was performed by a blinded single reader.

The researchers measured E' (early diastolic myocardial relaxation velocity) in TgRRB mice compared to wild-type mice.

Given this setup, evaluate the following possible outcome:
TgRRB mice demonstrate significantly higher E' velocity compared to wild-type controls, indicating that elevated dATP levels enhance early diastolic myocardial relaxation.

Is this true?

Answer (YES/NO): NO